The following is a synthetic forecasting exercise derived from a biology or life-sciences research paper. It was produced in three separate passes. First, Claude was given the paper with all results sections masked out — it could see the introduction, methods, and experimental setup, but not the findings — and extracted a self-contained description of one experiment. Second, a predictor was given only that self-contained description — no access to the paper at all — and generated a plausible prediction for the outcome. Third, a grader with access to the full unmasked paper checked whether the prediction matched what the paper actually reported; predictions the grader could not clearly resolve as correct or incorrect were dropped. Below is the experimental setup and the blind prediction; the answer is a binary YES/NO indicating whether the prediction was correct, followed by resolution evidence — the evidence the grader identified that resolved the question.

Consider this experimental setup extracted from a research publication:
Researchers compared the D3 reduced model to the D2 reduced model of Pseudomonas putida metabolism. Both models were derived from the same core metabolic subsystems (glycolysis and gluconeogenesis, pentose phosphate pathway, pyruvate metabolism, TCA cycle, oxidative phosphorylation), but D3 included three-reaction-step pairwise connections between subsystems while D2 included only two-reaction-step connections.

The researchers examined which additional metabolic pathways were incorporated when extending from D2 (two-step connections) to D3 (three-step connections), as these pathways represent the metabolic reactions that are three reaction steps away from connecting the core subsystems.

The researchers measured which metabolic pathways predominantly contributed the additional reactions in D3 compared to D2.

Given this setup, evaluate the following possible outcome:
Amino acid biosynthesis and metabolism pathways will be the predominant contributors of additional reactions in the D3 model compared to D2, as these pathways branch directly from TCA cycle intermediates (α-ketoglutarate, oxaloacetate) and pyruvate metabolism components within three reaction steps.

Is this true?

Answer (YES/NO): NO